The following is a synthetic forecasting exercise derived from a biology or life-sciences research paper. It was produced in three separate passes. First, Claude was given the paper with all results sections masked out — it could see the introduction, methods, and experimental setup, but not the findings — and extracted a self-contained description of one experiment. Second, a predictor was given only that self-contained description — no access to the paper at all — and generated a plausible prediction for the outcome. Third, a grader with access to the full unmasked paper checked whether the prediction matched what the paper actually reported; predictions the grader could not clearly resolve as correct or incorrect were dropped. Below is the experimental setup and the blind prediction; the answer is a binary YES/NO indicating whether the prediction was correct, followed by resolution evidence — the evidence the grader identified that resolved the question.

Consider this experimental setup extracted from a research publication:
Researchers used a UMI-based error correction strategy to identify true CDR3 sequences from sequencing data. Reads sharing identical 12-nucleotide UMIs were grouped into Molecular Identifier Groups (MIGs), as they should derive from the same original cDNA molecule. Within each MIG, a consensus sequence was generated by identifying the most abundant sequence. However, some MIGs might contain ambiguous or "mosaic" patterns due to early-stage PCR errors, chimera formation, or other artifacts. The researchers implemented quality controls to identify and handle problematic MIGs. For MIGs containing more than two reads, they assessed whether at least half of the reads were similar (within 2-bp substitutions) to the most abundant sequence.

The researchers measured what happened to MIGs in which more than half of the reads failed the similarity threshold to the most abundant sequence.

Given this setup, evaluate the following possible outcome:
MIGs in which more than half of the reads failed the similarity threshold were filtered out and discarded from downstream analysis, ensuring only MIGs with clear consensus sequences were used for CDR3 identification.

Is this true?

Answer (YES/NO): YES